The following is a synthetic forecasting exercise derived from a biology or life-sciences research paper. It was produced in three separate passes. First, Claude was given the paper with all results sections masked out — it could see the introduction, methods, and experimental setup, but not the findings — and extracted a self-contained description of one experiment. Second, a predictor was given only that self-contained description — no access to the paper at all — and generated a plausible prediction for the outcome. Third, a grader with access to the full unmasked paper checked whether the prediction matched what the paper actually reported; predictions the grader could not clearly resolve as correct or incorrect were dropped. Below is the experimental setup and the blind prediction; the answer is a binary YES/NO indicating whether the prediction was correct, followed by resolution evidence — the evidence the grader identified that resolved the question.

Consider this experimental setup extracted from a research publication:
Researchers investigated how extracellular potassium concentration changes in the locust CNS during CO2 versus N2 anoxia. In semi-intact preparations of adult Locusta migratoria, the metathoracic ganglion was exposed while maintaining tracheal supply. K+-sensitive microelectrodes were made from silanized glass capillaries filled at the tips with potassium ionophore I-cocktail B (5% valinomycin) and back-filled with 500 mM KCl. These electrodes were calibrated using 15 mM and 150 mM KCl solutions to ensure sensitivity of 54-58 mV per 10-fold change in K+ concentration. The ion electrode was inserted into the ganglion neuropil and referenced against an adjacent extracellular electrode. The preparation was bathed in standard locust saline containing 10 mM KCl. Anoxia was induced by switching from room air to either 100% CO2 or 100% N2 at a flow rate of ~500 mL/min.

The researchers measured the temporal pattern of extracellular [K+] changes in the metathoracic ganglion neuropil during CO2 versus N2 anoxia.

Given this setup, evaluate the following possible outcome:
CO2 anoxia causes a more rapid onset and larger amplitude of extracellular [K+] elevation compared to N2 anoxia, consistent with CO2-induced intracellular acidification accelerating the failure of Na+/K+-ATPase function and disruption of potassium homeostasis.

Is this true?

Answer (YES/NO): NO